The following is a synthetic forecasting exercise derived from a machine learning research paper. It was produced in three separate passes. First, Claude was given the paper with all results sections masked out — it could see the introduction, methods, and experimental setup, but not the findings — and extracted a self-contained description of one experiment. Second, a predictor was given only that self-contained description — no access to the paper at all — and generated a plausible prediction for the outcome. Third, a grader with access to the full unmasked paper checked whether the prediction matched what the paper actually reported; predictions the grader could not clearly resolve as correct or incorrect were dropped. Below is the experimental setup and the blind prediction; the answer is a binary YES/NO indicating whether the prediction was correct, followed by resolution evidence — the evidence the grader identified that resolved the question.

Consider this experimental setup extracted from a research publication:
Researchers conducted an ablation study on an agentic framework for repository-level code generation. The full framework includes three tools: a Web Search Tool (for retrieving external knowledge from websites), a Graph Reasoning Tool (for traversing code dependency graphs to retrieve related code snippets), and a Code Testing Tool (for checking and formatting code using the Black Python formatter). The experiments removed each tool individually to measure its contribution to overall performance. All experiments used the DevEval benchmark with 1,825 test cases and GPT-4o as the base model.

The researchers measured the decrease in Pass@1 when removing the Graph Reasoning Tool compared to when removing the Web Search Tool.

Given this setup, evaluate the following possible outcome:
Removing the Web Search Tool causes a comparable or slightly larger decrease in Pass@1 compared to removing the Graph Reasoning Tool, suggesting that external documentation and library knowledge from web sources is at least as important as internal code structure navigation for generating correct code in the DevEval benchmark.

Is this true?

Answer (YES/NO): NO